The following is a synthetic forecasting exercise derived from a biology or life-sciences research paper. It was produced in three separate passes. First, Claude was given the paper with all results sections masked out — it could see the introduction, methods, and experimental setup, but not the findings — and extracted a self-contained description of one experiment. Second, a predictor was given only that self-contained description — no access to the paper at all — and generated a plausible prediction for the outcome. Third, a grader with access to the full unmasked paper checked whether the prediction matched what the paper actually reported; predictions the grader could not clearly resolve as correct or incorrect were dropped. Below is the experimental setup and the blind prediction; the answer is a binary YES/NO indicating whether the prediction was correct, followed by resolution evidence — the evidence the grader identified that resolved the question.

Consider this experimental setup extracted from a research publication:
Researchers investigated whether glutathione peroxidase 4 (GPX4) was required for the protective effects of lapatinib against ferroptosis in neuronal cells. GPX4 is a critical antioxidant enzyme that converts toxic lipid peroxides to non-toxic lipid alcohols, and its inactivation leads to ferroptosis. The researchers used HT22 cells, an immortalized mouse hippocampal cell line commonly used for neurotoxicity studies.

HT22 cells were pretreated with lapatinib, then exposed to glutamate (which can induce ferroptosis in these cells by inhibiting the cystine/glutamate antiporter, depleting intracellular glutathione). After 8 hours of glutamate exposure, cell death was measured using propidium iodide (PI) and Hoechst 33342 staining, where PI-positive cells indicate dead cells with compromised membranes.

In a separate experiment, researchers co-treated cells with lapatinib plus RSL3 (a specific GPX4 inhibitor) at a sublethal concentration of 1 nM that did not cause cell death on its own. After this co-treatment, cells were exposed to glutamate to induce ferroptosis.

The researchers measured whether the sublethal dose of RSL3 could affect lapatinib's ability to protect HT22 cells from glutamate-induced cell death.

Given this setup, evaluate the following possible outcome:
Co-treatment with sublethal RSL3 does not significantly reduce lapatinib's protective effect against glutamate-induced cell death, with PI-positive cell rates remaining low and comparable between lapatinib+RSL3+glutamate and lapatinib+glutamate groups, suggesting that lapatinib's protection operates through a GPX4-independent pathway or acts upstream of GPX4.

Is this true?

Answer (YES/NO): NO